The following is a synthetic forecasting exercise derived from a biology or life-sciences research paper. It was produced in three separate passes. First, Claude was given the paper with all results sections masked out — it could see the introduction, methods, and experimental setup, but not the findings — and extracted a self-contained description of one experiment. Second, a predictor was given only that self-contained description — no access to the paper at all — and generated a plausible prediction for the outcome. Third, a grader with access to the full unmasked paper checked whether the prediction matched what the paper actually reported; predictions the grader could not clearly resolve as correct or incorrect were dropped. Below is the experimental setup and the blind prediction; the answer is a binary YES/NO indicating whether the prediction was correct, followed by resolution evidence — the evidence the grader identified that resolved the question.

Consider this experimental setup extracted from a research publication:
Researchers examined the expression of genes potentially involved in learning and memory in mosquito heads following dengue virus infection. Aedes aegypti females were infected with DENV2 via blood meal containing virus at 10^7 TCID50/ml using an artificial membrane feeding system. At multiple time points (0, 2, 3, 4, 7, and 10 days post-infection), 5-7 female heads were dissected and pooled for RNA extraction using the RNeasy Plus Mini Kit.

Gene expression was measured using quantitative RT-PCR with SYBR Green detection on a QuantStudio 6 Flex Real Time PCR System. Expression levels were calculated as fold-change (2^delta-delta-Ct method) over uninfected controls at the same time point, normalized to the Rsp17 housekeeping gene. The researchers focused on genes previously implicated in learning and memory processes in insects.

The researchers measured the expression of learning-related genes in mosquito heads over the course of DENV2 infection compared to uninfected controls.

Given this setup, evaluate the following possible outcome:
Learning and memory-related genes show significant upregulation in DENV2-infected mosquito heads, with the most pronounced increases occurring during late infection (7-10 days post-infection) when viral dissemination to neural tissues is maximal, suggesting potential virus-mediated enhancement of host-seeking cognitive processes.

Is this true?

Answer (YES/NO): NO